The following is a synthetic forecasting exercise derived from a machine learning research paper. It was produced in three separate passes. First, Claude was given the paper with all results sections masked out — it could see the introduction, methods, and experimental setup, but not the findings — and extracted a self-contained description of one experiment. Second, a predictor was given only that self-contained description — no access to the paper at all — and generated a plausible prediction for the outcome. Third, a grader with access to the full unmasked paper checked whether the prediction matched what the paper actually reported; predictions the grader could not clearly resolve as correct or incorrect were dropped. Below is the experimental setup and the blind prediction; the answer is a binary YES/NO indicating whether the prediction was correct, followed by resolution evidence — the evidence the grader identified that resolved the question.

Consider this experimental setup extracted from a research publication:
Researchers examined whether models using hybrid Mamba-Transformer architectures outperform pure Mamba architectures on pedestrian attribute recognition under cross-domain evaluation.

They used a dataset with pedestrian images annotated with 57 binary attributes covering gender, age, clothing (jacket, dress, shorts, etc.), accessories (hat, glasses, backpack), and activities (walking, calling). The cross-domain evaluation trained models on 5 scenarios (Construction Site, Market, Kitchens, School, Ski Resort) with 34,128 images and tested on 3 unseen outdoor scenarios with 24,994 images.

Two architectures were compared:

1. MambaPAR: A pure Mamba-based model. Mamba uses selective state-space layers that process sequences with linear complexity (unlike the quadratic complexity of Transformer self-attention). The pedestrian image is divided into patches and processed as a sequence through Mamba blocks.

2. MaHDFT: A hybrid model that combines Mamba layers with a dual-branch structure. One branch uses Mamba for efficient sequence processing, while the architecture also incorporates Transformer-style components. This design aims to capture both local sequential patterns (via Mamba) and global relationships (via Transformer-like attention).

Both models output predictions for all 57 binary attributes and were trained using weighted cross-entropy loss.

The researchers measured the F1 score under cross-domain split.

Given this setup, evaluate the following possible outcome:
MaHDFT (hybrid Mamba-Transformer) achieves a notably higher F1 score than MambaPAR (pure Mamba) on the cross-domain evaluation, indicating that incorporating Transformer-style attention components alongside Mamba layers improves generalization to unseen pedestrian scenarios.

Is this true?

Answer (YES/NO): YES